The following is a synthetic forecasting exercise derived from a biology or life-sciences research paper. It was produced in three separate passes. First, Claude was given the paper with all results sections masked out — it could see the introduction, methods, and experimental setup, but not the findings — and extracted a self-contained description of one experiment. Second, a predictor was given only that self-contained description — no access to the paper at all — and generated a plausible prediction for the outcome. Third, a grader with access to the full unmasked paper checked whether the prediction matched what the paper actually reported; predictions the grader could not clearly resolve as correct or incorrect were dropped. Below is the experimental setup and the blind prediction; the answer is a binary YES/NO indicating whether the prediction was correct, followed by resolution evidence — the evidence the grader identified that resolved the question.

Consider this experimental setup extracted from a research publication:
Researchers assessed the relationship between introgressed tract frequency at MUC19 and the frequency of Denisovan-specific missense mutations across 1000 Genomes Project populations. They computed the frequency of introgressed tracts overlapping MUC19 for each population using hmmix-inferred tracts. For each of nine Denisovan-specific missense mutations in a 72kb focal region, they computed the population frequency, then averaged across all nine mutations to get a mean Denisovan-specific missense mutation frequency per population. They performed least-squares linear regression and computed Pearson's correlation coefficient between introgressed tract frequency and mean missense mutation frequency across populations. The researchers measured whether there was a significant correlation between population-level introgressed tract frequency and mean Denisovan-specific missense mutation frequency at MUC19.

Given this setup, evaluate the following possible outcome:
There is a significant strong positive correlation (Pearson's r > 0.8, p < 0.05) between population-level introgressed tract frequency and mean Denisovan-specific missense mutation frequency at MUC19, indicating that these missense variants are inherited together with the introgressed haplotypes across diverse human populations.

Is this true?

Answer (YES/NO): YES